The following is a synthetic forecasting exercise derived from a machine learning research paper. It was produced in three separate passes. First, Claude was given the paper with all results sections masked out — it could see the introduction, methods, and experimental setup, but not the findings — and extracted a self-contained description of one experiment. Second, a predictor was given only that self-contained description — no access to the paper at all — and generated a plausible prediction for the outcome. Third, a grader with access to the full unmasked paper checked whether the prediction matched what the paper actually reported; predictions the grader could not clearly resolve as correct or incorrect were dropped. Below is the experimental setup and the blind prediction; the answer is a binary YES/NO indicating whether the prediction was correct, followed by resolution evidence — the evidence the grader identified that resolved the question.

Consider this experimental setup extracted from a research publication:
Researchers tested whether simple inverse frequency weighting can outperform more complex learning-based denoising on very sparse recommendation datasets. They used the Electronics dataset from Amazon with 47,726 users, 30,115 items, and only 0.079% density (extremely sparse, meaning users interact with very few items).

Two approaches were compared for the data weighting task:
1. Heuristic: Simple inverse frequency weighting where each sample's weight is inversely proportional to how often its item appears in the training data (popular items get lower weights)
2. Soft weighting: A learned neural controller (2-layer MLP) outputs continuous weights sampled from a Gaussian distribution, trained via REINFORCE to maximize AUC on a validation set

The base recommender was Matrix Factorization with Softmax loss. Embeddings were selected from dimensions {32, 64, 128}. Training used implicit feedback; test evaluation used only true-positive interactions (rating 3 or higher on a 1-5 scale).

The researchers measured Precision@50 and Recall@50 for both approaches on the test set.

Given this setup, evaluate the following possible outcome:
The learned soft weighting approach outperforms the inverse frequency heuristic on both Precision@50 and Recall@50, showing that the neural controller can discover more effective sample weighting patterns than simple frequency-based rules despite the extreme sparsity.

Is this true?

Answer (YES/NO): NO